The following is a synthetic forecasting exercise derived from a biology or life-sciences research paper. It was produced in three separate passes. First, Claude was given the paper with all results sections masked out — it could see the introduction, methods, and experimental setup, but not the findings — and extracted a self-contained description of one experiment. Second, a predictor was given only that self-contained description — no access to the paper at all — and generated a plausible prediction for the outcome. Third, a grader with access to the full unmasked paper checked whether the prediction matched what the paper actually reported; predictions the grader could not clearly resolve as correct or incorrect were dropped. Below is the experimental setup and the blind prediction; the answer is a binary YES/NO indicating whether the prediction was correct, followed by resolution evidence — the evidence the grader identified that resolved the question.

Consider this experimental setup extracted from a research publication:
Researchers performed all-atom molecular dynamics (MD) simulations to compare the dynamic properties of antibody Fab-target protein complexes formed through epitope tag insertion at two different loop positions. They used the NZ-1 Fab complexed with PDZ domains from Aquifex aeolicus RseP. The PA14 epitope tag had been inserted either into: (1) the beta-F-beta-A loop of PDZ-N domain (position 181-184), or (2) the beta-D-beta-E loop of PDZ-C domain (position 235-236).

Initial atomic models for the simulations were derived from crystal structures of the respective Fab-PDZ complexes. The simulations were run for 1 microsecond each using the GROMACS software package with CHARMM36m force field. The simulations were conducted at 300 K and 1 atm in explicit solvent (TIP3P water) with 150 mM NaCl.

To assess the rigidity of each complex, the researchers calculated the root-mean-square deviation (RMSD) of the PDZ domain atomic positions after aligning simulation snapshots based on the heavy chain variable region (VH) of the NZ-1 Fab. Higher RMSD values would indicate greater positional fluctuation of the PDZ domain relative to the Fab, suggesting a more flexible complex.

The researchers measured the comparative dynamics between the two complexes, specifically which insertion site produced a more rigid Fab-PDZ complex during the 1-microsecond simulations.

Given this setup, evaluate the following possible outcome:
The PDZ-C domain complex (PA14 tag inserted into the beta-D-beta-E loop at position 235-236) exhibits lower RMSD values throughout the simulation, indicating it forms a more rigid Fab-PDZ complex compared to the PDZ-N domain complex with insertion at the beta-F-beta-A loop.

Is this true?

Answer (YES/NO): YES